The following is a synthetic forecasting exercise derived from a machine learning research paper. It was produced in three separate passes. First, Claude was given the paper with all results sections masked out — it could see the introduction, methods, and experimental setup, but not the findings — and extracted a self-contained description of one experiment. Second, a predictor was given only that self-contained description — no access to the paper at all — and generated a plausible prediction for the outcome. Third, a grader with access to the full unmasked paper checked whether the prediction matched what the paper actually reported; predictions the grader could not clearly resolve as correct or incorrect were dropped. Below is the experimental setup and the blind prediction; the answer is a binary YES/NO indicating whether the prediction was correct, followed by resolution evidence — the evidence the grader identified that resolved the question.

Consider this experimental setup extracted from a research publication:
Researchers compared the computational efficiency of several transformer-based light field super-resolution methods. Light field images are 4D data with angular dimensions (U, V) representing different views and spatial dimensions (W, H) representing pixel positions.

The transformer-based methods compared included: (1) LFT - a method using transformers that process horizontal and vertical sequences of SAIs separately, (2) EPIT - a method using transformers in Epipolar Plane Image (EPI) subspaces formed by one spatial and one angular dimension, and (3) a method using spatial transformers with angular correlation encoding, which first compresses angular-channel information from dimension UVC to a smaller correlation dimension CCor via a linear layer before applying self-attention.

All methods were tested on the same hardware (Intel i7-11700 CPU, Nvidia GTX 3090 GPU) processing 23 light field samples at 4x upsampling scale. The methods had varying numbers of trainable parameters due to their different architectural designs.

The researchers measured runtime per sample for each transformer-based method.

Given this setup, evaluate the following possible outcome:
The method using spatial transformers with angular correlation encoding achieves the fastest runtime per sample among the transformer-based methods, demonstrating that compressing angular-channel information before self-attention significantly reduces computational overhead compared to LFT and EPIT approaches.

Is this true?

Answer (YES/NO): YES